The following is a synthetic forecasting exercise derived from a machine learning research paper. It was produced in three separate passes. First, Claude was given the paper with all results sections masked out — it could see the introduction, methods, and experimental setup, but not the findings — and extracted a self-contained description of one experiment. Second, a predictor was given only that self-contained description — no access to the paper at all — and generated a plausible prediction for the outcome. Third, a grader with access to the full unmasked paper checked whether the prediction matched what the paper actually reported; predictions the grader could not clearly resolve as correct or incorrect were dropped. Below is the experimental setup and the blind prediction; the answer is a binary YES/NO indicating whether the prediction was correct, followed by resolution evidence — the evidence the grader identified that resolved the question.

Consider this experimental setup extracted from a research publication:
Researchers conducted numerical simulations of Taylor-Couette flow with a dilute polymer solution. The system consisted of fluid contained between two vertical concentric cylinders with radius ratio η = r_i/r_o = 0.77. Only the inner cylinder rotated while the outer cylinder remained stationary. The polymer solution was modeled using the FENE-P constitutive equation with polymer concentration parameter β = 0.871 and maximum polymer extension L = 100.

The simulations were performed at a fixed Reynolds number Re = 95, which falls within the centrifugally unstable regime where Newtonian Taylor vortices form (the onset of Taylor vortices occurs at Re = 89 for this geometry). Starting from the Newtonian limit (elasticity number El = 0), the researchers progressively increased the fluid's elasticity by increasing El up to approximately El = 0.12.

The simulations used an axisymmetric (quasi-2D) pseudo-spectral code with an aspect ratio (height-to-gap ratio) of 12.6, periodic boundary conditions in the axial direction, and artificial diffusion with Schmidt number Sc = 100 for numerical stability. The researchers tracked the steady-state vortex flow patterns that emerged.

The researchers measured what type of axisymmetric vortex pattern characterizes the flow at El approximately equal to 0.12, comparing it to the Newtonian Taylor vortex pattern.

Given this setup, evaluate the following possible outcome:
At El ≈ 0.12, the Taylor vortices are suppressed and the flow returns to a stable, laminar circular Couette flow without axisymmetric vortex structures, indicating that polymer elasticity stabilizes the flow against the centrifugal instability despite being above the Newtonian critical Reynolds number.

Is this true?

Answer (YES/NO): NO